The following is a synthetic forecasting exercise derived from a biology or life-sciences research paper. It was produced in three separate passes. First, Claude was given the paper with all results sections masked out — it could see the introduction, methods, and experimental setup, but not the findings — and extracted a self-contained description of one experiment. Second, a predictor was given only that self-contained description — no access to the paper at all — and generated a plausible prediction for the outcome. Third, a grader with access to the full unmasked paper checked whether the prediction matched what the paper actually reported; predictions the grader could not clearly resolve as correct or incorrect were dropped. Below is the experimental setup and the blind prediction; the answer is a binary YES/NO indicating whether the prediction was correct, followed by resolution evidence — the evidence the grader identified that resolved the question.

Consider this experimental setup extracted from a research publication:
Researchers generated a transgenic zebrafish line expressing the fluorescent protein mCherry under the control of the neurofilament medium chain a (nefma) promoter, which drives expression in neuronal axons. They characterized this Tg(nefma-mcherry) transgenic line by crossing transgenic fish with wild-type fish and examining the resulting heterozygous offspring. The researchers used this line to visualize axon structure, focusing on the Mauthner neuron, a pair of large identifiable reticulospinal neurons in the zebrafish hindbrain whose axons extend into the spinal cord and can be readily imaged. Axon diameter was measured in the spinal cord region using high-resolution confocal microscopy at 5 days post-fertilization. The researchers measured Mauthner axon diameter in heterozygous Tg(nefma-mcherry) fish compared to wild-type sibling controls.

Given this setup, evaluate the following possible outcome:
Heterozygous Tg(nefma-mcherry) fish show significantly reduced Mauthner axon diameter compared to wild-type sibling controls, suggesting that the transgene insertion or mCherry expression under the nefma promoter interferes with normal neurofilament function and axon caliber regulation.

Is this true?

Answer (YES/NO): YES